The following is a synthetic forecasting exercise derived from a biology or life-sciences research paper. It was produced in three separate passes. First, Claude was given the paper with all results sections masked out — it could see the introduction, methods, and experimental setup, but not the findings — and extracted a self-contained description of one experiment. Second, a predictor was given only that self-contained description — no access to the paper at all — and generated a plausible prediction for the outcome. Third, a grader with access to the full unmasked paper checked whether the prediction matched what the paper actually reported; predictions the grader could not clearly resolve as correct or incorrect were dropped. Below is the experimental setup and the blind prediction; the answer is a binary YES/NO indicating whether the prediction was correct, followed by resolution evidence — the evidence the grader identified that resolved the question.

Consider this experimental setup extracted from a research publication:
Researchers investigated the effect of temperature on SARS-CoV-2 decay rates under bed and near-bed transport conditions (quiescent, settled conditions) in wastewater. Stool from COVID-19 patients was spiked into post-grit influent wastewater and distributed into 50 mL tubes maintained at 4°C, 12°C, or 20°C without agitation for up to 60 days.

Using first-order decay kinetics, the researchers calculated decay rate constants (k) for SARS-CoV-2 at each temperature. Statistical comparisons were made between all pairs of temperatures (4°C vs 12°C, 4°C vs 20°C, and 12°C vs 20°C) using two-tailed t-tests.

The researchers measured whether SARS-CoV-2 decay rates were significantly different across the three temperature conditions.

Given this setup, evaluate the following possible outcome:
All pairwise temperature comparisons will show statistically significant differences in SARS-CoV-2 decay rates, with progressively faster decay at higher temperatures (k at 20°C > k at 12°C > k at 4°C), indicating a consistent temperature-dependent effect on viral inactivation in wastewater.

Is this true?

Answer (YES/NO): NO